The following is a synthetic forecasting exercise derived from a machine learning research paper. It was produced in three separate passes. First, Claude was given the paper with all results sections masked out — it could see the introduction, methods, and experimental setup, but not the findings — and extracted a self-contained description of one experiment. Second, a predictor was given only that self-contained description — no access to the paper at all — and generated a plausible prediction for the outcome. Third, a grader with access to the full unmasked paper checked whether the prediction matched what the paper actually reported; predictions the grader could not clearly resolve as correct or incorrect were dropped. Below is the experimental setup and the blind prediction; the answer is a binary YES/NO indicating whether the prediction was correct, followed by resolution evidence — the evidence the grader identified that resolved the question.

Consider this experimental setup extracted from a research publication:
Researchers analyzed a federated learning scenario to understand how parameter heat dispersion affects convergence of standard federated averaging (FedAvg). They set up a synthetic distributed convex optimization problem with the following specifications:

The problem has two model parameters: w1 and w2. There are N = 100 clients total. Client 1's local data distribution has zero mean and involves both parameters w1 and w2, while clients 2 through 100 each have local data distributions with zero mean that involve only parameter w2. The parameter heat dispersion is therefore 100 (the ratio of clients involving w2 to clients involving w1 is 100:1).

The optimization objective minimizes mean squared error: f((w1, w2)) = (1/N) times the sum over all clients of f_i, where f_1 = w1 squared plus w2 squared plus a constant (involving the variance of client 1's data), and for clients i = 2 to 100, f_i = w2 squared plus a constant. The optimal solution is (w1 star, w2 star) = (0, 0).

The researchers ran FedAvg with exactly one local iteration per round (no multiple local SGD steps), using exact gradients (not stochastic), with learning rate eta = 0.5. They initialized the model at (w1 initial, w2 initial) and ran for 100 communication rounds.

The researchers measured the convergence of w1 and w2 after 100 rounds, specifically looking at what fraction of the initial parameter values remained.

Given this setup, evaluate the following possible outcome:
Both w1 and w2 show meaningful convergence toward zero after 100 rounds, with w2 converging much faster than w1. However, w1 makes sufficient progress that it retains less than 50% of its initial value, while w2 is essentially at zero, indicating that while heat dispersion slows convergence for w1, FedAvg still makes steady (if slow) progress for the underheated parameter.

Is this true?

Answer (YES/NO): NO